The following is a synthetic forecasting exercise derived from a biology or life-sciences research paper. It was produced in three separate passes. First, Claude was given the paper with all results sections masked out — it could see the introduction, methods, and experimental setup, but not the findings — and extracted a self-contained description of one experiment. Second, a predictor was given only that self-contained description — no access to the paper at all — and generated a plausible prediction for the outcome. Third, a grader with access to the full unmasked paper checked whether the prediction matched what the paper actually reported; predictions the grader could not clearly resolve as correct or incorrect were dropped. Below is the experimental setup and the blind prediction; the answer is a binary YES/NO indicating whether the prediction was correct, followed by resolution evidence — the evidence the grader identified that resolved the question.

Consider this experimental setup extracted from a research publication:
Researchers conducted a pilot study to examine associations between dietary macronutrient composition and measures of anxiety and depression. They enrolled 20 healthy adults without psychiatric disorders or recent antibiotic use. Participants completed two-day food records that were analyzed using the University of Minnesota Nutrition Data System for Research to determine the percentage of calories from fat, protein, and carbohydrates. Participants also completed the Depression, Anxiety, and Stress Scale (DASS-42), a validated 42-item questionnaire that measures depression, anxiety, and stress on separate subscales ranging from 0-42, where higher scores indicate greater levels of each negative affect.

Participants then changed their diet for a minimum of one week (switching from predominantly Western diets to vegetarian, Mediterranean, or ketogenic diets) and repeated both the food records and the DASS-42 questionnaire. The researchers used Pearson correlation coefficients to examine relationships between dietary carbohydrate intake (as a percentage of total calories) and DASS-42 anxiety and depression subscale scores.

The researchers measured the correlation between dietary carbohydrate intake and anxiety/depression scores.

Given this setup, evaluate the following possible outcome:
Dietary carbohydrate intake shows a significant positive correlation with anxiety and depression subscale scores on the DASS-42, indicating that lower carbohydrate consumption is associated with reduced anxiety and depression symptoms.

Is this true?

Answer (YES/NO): YES